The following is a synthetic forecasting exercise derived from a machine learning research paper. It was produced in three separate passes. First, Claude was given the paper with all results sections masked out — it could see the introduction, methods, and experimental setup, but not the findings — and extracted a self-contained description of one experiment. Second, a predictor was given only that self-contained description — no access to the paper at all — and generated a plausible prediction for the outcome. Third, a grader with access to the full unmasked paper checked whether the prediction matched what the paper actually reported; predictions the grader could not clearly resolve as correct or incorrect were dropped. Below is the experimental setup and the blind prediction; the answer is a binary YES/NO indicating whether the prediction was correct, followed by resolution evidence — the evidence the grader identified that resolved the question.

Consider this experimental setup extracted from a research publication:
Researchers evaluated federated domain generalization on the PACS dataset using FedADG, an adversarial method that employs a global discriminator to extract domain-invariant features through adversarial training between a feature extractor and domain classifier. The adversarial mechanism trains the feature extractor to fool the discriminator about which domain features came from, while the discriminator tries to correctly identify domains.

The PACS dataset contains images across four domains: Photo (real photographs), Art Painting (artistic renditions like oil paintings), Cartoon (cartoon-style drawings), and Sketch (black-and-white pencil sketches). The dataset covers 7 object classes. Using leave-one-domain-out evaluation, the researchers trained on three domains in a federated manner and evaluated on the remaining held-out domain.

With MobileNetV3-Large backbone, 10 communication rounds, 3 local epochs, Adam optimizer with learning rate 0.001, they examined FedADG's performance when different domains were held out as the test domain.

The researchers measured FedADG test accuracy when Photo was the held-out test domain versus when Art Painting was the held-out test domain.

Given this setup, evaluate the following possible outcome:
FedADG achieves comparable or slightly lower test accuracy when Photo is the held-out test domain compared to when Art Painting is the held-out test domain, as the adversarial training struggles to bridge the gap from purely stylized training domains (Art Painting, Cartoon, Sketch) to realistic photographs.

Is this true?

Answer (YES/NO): NO